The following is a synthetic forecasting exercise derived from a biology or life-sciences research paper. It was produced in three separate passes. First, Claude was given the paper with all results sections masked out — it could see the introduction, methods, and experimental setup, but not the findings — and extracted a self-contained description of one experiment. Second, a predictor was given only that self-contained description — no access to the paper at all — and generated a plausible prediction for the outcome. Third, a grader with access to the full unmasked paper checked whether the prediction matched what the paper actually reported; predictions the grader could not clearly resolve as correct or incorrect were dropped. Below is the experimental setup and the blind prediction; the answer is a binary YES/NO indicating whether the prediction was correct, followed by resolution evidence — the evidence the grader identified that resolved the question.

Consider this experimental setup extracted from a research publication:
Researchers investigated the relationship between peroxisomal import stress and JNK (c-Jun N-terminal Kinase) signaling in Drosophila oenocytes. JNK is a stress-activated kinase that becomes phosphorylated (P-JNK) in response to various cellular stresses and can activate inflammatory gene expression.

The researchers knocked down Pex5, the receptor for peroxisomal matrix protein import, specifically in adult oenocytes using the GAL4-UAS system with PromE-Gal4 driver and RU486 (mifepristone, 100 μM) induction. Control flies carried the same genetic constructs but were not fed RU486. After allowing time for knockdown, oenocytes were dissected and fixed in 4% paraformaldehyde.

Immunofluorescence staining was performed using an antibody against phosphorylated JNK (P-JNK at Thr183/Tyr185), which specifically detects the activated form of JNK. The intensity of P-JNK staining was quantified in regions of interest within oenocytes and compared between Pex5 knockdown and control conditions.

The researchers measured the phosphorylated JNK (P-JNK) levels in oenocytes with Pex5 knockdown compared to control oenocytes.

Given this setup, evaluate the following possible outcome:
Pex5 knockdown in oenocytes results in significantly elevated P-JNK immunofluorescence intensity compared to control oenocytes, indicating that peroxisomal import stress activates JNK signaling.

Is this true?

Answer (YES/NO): YES